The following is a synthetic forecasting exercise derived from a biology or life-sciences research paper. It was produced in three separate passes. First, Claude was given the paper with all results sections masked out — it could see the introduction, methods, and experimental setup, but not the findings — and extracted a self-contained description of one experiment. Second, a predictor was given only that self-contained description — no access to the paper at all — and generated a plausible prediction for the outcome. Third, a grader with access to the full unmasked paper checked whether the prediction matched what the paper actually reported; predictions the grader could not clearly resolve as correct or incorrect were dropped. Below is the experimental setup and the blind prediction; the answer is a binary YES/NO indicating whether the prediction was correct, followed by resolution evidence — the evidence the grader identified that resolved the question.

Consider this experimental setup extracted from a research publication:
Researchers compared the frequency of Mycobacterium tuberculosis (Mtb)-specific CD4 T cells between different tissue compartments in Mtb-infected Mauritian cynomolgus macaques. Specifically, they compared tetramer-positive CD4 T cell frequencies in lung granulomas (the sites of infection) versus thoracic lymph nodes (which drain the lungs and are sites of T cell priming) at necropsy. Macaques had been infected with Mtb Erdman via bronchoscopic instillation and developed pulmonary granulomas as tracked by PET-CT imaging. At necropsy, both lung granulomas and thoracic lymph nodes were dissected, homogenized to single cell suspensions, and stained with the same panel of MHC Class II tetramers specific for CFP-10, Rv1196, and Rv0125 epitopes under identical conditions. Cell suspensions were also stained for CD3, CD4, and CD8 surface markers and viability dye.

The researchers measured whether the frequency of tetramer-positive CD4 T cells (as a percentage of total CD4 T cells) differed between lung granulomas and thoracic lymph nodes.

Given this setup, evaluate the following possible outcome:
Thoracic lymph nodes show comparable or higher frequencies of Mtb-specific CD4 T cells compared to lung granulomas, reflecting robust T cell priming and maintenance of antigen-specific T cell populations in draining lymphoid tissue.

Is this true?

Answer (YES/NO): NO